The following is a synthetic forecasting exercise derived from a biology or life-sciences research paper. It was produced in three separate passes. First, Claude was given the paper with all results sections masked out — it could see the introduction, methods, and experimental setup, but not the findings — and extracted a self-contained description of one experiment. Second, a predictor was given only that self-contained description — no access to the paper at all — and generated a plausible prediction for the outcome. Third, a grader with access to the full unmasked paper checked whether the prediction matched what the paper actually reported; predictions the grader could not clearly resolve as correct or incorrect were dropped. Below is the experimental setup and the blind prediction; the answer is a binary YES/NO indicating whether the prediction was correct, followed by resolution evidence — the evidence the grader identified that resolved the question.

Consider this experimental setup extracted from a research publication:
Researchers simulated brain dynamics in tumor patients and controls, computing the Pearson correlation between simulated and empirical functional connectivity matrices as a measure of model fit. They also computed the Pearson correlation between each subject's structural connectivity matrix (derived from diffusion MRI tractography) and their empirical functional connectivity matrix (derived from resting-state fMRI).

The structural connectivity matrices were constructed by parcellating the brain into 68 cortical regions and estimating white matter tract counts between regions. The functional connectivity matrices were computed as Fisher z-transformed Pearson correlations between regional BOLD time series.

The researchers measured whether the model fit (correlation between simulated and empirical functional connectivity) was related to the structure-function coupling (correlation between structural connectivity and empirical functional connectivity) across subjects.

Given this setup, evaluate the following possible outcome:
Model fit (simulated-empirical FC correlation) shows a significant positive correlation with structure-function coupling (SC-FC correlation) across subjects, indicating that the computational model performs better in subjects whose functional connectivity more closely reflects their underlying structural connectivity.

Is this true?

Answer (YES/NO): YES